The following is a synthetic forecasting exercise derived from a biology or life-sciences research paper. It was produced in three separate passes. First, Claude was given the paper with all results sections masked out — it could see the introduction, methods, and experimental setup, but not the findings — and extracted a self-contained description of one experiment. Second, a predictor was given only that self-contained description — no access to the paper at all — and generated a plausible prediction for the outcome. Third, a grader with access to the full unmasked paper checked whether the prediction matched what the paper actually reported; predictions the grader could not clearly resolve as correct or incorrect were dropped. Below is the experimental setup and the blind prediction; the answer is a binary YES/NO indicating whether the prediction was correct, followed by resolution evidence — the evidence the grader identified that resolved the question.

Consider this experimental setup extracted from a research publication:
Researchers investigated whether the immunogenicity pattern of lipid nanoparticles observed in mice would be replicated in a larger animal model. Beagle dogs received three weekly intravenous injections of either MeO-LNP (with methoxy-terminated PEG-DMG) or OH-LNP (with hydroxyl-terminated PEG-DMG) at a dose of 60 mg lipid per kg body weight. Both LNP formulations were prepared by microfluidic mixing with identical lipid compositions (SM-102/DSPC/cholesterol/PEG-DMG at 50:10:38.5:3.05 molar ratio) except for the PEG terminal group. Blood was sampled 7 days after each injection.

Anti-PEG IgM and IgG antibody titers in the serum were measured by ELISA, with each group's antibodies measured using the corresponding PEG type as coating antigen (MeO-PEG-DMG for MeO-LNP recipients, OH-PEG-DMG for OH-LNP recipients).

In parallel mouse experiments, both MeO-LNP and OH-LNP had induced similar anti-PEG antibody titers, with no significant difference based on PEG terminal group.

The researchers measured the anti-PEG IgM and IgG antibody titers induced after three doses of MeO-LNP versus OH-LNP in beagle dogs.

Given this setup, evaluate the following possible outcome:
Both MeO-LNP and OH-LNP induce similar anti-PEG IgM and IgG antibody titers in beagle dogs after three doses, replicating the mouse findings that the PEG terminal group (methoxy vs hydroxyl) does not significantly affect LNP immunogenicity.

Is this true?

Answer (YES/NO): NO